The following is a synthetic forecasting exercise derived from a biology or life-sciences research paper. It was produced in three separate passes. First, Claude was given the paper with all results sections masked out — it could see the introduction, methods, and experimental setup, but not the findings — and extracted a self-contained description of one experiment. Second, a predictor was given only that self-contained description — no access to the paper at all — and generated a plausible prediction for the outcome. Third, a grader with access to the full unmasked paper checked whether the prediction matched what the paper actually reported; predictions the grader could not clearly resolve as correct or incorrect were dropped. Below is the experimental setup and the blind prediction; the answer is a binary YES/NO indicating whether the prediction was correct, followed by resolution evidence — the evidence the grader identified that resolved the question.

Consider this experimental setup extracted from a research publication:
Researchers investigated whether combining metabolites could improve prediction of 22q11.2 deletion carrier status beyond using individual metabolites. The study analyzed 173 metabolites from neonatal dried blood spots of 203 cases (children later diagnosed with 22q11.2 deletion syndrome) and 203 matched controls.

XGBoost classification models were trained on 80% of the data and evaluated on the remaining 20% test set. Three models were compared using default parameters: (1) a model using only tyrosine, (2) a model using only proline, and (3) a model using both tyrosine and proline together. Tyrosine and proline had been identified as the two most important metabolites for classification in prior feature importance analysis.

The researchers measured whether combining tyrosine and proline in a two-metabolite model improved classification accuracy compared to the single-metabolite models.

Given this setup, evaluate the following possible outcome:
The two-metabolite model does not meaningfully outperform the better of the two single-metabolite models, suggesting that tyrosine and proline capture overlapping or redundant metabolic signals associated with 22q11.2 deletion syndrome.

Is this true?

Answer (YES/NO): NO